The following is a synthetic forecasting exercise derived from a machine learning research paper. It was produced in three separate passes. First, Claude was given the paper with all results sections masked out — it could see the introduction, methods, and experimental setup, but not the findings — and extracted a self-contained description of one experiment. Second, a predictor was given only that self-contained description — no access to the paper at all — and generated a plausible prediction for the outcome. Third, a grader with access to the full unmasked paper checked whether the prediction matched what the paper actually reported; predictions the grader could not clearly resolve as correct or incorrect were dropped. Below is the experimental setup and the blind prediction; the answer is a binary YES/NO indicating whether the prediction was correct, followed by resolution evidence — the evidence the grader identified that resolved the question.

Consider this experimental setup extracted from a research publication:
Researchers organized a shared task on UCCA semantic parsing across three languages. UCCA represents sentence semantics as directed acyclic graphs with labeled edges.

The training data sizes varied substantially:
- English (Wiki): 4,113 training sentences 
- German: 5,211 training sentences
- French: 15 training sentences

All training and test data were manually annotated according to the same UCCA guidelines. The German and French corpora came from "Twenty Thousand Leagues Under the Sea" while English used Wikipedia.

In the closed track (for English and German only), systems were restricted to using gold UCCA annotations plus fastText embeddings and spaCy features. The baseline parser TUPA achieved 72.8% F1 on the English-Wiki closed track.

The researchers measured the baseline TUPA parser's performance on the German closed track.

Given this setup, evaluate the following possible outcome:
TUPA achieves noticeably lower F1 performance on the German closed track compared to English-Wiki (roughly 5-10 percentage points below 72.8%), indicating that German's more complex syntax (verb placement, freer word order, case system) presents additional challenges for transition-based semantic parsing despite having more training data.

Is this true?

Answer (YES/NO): NO